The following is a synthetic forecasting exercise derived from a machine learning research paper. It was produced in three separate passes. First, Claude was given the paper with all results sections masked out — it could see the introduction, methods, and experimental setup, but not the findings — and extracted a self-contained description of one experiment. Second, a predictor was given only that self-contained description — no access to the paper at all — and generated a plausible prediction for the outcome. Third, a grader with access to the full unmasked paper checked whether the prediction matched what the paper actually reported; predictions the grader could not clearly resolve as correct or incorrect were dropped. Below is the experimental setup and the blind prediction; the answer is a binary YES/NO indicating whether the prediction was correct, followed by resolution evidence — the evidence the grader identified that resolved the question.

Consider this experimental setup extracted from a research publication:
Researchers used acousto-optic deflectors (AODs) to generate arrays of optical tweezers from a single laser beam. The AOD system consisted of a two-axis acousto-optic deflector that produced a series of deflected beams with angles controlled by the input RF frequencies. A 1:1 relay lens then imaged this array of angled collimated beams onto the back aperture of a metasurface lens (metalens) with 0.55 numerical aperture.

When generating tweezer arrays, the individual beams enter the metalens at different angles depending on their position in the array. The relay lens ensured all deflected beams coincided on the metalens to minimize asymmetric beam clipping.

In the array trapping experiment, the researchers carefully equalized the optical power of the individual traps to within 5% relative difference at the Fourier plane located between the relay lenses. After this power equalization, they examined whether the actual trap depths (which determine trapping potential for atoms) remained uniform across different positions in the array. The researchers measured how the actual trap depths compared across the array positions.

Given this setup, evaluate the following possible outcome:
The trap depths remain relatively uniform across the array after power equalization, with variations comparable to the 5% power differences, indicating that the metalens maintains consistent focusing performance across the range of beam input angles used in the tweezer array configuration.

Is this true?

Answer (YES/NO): NO